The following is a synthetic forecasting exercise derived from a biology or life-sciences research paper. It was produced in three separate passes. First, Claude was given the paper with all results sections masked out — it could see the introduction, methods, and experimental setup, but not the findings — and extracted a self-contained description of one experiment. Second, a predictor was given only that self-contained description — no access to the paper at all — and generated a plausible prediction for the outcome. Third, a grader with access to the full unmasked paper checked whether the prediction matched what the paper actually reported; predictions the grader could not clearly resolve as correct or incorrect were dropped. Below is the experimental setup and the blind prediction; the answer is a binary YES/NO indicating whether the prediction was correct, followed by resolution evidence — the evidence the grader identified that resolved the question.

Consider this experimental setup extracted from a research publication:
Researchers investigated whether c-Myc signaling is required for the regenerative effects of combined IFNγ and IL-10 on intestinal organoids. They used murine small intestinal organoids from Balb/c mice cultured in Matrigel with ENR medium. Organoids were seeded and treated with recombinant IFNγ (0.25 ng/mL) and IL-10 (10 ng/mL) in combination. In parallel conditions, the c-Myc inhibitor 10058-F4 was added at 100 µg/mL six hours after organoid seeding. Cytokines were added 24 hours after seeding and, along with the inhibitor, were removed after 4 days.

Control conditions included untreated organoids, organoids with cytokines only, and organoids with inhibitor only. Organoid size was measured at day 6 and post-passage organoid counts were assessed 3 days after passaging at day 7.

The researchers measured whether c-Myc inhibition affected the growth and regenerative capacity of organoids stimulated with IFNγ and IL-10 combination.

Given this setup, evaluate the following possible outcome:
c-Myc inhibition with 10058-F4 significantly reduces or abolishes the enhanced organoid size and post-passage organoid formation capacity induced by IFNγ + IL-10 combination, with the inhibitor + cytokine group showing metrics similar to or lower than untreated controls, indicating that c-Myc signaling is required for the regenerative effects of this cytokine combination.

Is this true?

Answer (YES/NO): YES